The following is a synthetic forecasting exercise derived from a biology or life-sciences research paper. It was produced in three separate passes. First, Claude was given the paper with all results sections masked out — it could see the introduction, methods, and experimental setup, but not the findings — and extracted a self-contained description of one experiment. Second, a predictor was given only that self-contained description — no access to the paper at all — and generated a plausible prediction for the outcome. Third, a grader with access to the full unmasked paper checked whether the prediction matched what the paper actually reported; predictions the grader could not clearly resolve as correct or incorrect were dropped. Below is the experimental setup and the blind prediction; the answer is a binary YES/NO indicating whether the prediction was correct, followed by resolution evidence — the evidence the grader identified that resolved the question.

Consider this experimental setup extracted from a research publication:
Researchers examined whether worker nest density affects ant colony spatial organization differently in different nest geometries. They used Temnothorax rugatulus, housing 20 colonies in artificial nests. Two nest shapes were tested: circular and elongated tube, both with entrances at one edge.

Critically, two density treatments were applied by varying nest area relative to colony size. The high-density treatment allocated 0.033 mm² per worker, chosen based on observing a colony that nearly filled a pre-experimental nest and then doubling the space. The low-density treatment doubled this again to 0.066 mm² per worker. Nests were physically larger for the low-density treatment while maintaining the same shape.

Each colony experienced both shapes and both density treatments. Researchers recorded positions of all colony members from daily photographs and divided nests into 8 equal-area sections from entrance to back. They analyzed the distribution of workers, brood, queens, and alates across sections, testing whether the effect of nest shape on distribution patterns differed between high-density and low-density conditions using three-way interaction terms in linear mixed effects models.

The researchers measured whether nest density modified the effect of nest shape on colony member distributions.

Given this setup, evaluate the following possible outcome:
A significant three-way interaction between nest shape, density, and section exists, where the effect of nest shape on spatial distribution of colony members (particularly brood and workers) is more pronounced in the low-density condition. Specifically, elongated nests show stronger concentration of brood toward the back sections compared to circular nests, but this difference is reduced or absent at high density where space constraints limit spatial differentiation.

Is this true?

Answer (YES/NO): NO